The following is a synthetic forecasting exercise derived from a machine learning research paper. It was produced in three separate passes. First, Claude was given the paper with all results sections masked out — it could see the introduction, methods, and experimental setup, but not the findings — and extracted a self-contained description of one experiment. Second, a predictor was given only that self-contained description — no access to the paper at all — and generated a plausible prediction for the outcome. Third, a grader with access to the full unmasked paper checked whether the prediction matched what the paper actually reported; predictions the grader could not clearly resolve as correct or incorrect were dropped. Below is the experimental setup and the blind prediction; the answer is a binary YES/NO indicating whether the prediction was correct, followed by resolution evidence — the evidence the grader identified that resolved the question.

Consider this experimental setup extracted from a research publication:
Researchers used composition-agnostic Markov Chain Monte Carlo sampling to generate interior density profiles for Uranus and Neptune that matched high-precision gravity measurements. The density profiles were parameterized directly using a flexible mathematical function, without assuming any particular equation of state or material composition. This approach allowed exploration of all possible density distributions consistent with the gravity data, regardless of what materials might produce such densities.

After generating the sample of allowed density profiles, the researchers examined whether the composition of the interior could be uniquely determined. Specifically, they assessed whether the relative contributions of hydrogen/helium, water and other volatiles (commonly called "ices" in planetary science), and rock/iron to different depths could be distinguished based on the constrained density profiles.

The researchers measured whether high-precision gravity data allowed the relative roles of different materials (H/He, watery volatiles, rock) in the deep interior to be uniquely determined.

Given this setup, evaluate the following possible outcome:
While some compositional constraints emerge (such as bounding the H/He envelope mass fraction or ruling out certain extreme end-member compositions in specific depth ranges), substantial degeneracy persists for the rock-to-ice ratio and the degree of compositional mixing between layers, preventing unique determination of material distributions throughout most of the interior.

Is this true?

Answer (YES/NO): YES